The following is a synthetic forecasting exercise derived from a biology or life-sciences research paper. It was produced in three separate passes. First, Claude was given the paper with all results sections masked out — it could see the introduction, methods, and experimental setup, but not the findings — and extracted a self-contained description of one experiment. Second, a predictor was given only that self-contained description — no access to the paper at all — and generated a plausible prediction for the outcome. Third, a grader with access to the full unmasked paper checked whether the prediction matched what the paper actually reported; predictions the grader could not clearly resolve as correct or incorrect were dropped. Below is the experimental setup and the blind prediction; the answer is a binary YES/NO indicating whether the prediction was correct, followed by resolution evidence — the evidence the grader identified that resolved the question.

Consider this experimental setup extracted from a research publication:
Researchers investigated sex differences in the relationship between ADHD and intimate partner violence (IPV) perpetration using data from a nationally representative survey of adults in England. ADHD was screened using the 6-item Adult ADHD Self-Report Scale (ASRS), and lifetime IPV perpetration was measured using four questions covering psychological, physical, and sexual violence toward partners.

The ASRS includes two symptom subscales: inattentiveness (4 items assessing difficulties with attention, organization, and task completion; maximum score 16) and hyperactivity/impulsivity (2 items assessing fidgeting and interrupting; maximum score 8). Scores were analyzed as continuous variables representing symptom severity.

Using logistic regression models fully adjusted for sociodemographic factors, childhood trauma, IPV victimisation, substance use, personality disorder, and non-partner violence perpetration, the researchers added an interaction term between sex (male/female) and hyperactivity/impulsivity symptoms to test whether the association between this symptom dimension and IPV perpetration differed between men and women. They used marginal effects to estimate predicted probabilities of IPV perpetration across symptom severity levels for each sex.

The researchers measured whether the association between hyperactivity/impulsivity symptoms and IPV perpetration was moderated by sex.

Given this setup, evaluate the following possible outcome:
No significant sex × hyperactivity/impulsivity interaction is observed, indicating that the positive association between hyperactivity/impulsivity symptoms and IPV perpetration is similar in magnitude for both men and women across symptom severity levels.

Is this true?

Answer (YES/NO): NO